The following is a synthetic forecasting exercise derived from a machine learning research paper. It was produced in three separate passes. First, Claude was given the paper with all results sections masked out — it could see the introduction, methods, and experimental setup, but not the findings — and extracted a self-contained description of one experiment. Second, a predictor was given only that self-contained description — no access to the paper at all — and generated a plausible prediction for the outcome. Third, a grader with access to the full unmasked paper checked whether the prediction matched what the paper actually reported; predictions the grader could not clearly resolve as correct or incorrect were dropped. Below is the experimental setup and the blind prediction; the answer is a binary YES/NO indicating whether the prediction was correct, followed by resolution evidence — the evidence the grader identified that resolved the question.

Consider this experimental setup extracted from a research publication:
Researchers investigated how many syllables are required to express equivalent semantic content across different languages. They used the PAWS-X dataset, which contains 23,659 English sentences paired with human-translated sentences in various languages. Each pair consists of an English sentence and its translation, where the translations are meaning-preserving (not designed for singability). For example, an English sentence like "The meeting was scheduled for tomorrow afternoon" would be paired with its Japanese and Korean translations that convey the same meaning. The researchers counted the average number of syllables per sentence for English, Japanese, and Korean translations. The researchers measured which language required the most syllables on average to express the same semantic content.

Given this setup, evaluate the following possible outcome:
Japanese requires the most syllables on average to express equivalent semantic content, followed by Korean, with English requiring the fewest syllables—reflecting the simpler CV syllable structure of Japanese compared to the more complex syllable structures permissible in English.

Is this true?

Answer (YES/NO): YES